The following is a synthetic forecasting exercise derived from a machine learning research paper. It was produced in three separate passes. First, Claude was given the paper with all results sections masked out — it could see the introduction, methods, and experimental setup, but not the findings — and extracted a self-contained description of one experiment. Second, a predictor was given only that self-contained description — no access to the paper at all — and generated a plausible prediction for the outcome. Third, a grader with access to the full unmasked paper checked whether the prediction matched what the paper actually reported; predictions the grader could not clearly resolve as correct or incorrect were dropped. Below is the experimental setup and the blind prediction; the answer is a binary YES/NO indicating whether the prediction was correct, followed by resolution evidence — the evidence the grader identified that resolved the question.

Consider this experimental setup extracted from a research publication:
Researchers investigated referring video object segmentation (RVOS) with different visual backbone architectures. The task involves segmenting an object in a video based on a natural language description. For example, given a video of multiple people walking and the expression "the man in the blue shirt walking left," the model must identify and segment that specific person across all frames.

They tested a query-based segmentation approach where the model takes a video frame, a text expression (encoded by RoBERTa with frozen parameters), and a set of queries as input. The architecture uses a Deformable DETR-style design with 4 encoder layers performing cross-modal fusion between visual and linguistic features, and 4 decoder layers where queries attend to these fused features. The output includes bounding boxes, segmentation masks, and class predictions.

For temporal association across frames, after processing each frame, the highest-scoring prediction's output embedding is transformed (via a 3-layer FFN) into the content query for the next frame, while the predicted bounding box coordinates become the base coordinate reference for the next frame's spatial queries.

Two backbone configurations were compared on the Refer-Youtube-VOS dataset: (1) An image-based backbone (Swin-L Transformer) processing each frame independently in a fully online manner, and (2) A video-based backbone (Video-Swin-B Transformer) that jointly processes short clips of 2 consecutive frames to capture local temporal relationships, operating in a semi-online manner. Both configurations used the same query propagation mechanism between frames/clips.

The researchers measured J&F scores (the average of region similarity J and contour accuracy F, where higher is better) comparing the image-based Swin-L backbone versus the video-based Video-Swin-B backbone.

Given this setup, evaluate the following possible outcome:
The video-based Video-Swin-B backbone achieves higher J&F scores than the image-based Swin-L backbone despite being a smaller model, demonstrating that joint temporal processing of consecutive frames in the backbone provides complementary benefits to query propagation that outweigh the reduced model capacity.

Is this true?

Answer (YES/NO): NO